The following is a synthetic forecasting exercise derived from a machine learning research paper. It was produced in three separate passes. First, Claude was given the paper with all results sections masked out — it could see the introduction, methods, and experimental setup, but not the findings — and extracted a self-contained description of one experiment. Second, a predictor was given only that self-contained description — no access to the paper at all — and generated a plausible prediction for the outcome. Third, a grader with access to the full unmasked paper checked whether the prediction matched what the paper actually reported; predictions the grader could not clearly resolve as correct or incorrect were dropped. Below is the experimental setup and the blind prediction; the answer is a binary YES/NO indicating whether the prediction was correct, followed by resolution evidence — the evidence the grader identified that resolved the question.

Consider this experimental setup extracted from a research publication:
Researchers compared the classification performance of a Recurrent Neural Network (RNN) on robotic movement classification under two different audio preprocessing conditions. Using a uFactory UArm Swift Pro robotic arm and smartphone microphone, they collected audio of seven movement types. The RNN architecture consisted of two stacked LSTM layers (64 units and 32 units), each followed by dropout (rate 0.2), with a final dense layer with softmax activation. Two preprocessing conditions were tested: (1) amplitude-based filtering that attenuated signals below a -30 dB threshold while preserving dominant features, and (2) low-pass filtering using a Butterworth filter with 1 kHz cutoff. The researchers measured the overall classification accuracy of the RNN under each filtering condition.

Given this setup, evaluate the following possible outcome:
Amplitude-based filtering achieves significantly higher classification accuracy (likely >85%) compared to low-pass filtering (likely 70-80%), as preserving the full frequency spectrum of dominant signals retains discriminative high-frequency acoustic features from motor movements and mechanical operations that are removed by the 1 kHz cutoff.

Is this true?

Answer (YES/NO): NO